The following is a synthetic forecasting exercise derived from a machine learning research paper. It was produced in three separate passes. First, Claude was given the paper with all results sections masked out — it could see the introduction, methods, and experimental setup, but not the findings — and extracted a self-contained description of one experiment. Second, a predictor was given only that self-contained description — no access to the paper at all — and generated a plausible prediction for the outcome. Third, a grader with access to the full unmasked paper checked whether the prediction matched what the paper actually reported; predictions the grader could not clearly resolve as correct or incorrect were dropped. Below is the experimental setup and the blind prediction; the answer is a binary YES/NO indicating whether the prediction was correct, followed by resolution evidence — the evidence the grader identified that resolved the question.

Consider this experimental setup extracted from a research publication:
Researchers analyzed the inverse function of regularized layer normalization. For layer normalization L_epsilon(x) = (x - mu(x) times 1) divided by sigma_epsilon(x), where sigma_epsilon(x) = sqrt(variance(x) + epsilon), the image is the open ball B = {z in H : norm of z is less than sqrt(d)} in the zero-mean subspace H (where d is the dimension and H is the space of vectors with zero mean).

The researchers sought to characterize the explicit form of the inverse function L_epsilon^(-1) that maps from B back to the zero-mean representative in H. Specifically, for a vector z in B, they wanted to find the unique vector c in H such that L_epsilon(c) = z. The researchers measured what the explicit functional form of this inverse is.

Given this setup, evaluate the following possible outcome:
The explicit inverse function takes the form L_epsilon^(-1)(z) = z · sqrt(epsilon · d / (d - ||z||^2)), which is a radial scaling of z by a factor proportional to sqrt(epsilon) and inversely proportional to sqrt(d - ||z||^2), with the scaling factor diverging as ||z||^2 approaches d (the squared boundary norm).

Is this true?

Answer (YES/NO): YES